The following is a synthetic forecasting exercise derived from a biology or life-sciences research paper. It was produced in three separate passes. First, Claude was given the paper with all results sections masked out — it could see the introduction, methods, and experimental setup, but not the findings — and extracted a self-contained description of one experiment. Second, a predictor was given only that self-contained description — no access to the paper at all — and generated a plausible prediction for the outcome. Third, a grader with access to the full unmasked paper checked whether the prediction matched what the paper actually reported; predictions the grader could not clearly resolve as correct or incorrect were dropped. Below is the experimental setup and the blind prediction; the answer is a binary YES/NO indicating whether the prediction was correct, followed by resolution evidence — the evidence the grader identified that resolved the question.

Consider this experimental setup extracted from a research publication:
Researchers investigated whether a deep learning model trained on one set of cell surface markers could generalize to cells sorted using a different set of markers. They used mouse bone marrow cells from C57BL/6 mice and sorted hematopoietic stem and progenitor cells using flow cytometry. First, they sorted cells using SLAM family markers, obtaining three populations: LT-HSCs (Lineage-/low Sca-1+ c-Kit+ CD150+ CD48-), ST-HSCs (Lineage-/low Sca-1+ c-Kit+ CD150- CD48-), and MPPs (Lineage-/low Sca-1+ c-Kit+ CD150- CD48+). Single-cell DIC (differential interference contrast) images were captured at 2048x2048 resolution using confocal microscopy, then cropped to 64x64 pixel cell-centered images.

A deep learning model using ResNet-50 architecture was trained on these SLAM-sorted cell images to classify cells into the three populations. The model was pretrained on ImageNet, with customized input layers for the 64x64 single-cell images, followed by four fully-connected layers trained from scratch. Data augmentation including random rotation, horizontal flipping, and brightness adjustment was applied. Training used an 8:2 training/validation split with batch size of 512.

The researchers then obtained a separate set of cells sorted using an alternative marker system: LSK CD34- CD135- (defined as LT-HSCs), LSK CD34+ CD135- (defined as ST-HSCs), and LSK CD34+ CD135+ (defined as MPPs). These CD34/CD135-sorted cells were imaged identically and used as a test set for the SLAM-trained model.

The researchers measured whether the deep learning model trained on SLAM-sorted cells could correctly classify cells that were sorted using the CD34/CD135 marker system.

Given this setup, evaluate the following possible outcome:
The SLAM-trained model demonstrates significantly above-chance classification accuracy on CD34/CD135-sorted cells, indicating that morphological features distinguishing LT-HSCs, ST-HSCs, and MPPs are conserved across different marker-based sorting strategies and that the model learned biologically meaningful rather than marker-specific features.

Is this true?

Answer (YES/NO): YES